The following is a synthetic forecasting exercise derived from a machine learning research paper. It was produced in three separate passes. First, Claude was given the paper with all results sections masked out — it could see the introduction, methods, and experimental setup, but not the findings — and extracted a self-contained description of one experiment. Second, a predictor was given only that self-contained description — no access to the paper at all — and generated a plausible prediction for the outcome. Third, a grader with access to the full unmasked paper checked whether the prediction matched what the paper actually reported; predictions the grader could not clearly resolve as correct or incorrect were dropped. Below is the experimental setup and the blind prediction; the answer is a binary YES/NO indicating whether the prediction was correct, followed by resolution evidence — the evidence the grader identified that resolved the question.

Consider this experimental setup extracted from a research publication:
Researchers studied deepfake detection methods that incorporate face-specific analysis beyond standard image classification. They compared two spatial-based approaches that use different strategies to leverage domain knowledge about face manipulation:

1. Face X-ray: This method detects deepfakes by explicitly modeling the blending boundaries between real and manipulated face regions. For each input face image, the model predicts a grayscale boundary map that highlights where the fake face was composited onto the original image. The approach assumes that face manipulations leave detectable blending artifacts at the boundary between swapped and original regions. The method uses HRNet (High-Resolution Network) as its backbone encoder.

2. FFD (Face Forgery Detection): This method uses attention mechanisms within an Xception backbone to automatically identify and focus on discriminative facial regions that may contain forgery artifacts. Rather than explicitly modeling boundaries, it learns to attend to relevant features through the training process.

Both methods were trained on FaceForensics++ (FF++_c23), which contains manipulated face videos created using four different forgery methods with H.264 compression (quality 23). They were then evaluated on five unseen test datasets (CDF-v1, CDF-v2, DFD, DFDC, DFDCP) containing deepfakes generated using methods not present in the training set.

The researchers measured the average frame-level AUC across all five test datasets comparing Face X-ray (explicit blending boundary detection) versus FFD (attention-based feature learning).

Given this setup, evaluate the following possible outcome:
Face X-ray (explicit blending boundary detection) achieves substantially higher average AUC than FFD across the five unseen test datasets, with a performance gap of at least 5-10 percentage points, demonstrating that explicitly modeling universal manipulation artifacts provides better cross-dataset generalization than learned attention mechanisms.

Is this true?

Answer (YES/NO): NO